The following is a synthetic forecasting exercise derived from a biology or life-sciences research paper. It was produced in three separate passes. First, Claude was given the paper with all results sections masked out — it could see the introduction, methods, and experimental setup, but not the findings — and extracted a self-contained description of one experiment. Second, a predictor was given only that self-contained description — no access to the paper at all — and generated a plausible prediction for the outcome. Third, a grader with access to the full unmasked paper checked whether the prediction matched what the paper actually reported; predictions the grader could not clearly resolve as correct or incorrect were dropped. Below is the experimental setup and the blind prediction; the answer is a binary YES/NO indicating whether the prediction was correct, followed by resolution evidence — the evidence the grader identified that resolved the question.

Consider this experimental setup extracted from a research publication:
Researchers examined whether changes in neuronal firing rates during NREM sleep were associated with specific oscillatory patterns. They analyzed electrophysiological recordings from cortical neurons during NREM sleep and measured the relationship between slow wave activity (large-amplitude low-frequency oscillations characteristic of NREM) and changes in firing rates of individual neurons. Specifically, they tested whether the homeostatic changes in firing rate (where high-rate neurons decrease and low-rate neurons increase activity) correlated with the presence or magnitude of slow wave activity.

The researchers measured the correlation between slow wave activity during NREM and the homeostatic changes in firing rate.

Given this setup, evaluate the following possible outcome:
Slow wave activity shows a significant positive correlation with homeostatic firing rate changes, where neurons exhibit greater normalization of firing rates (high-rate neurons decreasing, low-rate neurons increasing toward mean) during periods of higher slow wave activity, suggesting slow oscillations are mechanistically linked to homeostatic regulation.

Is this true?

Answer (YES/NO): YES